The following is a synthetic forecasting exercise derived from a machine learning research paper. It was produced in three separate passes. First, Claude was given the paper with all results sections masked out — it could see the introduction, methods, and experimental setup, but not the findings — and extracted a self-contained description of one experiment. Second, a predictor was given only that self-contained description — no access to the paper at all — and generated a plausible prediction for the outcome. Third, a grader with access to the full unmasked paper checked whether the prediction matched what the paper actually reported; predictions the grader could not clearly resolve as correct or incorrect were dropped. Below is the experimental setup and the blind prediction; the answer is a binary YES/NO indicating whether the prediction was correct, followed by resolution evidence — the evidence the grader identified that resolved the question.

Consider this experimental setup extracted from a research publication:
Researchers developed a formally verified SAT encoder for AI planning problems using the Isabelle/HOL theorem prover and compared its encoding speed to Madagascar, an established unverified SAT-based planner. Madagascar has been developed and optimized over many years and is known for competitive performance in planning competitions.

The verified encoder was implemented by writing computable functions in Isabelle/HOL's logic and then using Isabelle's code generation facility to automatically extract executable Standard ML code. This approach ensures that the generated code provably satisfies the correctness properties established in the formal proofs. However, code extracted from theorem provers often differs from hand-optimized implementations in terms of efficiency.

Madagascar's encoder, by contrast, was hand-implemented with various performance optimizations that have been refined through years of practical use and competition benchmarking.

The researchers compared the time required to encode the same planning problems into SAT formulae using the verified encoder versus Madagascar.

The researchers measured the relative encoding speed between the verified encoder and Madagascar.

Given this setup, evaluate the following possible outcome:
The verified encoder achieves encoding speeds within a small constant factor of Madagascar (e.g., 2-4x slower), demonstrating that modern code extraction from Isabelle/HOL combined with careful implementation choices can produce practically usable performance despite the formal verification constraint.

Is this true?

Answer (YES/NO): NO